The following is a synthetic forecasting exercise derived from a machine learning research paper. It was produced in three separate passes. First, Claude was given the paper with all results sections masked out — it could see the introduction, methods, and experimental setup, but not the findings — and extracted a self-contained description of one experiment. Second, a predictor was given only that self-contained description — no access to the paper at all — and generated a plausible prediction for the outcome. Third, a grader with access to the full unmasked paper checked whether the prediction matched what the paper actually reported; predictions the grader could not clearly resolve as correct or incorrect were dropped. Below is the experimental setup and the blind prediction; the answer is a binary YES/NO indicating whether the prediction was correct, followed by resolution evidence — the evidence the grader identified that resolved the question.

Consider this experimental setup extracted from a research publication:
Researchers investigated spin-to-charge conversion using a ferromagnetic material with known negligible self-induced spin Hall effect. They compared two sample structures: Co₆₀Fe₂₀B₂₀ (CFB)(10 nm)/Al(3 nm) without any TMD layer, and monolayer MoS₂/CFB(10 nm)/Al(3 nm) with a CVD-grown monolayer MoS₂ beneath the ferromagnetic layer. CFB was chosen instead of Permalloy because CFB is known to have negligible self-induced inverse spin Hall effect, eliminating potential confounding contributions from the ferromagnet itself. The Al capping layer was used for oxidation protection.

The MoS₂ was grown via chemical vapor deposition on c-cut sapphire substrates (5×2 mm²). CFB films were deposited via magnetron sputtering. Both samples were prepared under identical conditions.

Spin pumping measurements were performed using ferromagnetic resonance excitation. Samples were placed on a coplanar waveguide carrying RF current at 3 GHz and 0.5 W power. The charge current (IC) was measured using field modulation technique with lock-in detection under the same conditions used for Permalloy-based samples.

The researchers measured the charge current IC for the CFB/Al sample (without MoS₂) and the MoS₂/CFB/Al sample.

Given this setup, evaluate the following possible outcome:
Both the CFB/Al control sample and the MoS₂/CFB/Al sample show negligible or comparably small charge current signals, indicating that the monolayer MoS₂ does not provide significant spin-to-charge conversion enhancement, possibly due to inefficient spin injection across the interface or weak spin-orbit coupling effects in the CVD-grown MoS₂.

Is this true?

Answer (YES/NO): NO